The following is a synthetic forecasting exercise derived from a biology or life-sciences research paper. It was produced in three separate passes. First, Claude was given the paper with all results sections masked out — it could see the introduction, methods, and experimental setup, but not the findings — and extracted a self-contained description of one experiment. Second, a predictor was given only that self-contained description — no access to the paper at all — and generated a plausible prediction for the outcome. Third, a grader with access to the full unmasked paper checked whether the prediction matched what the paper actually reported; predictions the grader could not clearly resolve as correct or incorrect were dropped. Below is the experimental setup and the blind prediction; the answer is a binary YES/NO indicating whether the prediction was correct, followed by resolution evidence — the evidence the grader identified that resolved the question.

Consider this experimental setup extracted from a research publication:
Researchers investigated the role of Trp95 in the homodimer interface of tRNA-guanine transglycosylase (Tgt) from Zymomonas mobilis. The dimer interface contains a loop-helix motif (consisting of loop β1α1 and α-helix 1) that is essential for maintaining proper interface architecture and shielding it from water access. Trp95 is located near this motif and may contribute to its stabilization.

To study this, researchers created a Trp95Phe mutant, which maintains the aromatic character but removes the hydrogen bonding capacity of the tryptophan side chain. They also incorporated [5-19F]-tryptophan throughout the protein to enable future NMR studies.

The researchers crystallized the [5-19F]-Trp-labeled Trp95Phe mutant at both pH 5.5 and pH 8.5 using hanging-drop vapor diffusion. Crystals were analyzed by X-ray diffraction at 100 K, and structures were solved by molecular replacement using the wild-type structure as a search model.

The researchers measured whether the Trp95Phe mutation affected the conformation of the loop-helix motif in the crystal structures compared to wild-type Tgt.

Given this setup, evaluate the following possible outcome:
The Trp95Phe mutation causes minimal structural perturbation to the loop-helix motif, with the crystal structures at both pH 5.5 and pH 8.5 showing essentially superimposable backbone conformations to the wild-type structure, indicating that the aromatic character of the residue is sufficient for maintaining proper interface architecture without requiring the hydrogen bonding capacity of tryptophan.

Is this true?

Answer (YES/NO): NO